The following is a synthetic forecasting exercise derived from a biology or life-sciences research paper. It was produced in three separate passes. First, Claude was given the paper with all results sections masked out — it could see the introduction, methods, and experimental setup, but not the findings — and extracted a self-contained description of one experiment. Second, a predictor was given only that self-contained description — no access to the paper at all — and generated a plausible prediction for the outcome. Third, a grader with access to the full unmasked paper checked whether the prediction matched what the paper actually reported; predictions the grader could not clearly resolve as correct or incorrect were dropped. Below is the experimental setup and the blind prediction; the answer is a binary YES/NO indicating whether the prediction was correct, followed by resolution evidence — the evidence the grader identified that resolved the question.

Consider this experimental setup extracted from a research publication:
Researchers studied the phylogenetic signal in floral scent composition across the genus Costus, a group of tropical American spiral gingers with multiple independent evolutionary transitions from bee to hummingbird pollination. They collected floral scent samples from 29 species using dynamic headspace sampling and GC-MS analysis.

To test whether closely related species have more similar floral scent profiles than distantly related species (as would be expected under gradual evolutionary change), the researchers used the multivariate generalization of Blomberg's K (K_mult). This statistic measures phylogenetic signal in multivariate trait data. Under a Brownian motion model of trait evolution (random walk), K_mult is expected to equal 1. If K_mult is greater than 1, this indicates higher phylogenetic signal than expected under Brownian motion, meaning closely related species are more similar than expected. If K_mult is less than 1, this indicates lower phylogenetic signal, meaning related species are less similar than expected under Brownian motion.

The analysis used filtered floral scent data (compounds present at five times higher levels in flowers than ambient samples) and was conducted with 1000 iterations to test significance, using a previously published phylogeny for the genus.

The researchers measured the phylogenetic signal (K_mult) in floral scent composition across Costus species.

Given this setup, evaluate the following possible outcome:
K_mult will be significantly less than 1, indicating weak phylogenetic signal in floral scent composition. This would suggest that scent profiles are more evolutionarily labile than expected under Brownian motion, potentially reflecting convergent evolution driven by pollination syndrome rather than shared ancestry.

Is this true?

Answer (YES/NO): NO